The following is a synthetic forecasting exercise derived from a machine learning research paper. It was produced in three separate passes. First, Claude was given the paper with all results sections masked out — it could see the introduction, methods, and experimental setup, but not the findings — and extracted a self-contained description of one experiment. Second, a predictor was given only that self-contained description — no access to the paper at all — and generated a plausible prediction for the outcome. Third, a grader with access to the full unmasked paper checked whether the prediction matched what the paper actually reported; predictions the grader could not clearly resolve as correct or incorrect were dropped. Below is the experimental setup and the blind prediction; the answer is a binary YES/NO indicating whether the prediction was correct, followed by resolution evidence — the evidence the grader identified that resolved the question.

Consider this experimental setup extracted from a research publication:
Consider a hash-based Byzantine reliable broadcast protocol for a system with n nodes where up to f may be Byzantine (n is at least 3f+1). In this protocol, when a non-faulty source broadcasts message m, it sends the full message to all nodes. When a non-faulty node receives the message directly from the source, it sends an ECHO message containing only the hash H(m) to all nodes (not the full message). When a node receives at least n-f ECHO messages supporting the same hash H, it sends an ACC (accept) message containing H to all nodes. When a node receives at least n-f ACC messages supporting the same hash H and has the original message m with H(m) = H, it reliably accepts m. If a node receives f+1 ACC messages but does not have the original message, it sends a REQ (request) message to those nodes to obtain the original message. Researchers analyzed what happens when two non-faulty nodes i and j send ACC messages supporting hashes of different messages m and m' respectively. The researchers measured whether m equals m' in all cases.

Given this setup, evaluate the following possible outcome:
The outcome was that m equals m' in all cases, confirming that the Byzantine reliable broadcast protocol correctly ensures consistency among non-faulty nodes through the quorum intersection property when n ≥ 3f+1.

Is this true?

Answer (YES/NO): YES